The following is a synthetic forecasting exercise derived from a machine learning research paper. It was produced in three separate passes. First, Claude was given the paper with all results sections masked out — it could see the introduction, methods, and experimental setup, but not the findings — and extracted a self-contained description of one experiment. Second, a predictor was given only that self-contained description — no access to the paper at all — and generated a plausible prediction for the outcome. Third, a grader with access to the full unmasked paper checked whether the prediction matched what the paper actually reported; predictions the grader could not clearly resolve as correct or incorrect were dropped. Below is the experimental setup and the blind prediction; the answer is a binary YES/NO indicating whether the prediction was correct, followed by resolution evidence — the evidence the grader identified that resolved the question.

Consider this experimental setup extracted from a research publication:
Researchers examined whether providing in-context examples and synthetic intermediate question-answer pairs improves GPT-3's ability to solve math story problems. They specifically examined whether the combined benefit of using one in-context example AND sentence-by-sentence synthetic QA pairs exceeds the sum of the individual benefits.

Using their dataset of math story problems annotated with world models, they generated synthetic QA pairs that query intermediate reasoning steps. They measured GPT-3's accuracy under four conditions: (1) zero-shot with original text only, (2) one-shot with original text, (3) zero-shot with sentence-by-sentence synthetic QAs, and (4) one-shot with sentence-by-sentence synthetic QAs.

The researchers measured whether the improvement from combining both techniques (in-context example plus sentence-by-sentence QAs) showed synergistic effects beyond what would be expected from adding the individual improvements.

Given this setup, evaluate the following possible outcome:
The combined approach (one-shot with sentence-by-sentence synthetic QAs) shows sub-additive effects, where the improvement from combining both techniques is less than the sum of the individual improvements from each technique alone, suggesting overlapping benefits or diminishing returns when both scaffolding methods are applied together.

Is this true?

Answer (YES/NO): NO